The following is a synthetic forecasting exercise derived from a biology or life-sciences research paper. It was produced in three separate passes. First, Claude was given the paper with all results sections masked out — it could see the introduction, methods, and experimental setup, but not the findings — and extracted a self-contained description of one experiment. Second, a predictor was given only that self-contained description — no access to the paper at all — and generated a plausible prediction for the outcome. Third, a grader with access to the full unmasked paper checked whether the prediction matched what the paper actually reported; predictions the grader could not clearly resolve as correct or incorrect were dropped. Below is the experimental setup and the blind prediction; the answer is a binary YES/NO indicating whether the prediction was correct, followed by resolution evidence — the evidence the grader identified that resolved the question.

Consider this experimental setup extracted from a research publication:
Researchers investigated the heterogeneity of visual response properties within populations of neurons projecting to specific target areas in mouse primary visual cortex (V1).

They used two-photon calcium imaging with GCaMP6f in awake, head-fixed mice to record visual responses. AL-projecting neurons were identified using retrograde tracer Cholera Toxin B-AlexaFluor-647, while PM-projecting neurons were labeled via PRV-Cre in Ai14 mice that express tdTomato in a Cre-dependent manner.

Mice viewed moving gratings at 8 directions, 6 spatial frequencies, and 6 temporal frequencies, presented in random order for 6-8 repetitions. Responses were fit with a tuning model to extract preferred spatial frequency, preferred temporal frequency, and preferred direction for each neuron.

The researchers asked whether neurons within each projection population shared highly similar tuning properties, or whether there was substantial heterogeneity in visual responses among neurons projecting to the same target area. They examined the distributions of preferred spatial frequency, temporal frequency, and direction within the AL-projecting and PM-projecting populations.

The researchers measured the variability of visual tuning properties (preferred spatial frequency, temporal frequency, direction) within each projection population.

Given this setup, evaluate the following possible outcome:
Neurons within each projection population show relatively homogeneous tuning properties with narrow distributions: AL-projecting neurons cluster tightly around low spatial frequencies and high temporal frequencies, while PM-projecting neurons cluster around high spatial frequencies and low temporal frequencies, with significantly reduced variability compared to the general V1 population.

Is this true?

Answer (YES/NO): NO